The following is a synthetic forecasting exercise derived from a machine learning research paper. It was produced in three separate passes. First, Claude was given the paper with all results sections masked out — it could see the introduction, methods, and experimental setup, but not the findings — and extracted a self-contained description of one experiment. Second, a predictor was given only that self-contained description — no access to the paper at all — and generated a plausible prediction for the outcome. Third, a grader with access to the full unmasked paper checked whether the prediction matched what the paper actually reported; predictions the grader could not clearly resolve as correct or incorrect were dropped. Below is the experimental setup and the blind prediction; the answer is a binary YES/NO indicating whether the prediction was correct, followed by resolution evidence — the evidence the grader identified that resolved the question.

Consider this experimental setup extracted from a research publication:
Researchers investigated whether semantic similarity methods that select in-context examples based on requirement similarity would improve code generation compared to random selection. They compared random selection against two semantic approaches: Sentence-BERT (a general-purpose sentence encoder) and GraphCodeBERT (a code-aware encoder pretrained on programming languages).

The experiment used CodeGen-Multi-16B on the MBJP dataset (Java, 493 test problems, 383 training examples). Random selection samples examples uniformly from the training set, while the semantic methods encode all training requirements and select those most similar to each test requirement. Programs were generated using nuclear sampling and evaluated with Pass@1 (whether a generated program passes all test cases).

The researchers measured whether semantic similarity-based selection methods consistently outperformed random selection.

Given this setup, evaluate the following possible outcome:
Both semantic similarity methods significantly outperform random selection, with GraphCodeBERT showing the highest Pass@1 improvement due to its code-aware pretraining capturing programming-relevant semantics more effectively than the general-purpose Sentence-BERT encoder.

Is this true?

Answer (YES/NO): NO